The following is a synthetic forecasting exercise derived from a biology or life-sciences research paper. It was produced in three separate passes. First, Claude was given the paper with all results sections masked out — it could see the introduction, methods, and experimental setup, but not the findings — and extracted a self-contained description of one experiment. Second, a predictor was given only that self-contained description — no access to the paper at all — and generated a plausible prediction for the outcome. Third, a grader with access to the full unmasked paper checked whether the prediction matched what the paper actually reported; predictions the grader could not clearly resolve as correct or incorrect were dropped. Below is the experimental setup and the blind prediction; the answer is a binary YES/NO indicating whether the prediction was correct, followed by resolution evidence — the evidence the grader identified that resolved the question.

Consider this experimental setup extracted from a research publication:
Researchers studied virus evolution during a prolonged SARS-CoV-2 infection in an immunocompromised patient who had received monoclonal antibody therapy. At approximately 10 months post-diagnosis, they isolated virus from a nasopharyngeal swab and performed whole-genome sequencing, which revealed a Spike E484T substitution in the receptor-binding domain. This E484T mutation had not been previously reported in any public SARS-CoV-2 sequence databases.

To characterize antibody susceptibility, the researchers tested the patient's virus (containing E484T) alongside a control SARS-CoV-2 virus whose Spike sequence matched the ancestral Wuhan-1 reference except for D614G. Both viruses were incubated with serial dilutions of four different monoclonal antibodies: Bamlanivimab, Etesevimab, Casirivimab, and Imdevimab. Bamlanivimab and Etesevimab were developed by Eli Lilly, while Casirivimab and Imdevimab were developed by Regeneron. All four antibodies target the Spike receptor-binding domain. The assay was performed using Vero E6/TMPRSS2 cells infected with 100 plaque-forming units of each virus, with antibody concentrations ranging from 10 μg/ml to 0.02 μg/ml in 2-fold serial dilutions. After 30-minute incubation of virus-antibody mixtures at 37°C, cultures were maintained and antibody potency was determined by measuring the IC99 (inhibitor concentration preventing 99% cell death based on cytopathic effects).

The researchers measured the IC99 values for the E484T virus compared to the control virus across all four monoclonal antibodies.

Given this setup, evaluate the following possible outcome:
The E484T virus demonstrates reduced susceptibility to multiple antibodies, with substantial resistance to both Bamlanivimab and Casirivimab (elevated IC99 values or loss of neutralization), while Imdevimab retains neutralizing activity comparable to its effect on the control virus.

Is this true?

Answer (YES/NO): NO